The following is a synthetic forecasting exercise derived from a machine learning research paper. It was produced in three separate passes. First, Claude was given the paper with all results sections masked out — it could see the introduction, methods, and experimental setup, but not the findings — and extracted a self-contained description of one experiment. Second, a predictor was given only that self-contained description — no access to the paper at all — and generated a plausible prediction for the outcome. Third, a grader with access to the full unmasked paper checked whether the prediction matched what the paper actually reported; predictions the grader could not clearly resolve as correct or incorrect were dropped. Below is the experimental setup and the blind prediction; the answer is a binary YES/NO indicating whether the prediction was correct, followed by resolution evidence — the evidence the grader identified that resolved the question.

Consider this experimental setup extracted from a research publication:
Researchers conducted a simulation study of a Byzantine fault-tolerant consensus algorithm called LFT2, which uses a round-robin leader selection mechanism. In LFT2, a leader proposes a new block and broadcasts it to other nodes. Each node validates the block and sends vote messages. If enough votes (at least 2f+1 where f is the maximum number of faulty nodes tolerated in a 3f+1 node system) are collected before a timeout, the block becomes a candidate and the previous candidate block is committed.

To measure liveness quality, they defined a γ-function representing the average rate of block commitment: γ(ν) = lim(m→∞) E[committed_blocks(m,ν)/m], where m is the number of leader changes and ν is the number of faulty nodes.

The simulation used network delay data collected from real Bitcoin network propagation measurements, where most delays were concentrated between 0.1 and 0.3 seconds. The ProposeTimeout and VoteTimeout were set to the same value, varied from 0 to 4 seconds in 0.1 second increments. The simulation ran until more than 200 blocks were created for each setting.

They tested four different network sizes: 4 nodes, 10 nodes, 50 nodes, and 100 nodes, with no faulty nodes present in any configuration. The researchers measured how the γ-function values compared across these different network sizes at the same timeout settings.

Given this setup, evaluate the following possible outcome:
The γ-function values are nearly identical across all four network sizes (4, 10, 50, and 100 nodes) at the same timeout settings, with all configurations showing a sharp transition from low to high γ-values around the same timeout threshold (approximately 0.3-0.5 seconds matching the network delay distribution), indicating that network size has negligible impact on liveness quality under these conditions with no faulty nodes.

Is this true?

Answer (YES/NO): YES